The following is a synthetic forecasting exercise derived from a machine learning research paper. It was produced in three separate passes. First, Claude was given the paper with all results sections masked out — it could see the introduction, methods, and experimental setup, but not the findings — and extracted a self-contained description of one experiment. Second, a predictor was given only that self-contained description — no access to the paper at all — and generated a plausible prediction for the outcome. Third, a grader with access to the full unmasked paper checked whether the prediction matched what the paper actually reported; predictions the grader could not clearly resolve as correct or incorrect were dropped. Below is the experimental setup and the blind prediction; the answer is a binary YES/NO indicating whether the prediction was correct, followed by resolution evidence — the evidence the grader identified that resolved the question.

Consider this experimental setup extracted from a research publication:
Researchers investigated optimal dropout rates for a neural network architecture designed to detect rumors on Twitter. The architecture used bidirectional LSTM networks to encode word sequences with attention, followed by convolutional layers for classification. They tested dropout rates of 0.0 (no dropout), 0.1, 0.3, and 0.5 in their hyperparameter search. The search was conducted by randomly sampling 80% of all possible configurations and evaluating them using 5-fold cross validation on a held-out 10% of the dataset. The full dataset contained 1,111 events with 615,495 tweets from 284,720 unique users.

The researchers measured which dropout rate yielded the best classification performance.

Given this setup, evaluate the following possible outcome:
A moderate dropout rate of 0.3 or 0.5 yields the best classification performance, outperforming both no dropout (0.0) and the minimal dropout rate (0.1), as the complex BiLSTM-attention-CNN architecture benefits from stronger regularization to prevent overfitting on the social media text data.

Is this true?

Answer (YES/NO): YES